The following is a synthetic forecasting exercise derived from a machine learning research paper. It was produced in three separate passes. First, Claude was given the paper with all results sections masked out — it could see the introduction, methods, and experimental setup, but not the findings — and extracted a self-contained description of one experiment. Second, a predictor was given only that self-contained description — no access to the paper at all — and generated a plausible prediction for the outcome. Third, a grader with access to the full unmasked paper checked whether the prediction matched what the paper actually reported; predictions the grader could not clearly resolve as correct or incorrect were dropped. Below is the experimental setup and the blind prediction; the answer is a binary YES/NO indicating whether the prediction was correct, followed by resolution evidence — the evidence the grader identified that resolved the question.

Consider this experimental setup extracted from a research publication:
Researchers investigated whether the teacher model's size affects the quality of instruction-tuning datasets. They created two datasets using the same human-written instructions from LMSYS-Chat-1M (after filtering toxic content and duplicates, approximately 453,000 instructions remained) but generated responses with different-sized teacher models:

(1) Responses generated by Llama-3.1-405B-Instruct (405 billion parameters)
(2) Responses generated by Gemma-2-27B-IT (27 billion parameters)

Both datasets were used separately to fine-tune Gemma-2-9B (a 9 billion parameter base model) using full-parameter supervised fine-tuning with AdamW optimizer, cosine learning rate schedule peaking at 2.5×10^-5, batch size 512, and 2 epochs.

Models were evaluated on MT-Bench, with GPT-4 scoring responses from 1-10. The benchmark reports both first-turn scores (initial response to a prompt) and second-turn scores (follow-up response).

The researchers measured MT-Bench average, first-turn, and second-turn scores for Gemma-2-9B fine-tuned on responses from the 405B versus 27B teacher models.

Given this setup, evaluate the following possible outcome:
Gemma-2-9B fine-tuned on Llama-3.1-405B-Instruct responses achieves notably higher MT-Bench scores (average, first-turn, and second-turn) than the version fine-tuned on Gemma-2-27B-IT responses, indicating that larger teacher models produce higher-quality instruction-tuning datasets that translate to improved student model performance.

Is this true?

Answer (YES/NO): NO